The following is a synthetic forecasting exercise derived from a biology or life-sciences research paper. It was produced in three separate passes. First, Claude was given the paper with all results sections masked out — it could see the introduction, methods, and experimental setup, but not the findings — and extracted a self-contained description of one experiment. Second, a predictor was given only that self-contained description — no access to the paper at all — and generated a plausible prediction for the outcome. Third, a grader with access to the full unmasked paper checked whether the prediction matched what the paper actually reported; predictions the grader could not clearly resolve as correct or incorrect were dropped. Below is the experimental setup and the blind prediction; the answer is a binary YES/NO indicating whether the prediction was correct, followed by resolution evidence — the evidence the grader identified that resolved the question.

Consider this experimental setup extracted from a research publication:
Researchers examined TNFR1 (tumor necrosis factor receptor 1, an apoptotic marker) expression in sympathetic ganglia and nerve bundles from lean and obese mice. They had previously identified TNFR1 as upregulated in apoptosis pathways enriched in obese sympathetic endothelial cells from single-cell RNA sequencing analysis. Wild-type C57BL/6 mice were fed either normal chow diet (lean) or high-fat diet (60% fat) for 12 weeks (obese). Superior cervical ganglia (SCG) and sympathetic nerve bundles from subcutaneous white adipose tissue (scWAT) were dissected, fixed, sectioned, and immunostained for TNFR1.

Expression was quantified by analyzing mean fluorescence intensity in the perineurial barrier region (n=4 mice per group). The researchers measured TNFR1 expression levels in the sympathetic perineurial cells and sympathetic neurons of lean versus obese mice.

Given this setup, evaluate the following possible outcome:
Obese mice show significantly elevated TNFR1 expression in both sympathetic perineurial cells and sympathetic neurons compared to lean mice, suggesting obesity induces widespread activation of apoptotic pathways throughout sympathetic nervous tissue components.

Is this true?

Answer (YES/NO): YES